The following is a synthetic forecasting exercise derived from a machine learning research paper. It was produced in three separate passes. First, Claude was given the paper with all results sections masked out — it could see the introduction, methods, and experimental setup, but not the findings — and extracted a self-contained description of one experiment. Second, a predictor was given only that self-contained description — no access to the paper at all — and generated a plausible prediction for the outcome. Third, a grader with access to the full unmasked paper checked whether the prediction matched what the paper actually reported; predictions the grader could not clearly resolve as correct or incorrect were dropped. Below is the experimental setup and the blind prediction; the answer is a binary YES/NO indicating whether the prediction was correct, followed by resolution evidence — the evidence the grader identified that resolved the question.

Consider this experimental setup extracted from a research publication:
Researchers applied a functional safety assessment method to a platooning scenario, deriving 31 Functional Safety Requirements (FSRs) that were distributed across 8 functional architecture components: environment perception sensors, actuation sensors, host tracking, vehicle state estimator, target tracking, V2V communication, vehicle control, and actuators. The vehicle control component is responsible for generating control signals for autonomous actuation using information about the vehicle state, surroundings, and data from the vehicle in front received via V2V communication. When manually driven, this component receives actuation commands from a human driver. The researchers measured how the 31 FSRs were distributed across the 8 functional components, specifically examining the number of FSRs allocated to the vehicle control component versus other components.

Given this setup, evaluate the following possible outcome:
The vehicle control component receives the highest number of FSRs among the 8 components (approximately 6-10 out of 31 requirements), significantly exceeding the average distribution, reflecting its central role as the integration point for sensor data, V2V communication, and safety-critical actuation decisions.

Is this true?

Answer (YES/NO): YES